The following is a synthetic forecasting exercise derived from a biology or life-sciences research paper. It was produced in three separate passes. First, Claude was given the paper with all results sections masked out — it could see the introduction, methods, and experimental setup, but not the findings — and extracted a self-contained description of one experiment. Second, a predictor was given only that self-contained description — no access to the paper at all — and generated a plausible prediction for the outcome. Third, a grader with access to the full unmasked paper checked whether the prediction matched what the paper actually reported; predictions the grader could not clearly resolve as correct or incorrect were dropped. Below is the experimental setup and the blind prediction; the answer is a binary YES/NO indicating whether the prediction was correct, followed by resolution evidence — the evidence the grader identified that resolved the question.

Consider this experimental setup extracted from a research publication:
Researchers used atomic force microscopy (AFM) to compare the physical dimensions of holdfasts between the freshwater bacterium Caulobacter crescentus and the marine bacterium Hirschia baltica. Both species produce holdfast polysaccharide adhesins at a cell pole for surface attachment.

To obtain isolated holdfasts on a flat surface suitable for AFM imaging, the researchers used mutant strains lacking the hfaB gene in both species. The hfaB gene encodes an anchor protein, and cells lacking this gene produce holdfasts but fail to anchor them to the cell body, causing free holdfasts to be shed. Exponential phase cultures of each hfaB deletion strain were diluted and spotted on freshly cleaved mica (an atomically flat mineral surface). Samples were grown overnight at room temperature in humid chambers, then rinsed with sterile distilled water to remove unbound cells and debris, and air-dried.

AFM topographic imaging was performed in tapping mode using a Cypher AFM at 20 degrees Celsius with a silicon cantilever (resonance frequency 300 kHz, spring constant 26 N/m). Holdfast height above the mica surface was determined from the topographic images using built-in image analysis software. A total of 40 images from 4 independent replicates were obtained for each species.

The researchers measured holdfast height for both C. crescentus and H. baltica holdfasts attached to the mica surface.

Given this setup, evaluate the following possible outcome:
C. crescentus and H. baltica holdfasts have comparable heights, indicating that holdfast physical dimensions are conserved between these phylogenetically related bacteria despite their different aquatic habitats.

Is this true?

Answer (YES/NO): NO